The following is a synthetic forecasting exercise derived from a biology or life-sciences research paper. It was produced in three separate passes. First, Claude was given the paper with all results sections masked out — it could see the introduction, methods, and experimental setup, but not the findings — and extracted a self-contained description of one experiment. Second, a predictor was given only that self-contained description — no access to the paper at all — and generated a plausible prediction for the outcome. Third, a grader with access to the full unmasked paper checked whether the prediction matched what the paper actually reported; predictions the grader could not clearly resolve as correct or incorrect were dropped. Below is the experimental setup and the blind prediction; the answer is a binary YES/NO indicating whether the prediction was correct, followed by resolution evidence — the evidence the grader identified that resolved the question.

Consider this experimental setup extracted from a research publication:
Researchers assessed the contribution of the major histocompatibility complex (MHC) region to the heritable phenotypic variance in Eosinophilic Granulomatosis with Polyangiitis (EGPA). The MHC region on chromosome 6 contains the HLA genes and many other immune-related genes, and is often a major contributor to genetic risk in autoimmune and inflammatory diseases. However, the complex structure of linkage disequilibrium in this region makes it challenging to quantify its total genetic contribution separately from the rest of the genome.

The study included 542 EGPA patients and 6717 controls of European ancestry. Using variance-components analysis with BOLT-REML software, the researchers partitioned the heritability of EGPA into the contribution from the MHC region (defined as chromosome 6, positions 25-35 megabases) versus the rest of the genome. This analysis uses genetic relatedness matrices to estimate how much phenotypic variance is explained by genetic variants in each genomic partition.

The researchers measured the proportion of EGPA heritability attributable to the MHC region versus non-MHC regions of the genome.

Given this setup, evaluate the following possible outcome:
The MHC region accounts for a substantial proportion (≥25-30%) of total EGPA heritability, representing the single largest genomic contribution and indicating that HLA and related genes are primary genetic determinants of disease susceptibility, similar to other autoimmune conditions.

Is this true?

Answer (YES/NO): NO